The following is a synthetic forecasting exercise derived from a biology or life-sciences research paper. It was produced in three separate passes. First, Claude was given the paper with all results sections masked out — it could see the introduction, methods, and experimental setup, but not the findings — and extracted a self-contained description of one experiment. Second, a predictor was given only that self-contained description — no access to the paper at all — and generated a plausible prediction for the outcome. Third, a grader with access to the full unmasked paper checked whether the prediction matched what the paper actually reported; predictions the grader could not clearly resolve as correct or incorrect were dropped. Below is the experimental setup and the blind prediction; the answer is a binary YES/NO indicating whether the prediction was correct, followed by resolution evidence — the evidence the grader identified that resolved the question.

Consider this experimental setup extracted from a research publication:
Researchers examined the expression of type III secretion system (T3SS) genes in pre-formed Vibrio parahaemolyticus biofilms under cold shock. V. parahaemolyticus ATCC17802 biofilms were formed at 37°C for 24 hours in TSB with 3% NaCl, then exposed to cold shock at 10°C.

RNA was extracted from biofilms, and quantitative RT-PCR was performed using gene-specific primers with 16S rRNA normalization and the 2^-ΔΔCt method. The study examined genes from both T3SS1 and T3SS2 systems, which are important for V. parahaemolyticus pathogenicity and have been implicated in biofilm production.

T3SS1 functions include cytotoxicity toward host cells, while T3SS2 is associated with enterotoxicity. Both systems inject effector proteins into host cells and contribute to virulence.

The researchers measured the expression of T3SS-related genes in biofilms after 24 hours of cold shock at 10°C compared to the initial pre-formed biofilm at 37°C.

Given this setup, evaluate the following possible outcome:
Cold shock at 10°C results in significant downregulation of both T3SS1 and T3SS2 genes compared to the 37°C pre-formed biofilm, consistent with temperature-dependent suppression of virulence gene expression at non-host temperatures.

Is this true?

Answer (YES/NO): NO